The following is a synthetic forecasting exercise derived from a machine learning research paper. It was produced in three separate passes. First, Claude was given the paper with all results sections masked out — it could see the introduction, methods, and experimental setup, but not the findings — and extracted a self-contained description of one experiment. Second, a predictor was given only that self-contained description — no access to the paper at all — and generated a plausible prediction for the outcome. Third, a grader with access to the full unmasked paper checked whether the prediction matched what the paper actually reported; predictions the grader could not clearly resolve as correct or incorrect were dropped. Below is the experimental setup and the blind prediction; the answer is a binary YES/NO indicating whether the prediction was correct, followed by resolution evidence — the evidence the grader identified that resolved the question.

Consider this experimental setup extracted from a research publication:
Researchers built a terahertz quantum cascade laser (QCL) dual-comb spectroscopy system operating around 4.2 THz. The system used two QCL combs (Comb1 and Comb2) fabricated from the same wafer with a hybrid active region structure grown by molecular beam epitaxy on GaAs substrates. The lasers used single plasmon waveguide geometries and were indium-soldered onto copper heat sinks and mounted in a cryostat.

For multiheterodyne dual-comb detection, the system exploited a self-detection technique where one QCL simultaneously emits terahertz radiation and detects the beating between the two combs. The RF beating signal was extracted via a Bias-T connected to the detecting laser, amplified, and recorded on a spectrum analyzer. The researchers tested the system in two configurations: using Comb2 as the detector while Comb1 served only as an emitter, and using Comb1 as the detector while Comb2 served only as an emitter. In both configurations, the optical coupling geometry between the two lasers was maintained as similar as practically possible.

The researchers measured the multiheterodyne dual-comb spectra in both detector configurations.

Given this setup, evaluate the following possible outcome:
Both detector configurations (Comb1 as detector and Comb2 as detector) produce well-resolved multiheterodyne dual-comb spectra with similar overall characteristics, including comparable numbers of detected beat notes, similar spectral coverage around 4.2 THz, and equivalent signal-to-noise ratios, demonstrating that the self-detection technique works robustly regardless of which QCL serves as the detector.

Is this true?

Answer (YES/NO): NO